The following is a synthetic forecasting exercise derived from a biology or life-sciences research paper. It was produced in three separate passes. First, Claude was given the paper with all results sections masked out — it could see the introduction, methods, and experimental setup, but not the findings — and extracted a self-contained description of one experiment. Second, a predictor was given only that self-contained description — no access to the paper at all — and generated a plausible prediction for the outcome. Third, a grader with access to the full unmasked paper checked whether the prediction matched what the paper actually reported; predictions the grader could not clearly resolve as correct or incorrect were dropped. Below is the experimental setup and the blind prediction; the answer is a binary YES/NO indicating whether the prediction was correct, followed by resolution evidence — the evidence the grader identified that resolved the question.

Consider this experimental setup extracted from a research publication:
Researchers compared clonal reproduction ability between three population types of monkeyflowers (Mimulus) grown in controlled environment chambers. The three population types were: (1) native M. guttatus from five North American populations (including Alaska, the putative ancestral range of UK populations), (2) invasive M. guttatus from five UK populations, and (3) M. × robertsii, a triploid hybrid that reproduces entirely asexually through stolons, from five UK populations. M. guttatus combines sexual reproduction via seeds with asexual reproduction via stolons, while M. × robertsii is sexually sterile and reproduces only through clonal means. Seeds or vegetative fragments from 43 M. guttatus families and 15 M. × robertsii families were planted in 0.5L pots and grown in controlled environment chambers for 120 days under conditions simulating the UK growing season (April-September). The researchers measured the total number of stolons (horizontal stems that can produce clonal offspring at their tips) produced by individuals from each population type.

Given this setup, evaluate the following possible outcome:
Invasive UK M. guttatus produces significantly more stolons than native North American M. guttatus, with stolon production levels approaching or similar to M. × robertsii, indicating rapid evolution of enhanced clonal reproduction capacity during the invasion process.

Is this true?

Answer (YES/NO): NO